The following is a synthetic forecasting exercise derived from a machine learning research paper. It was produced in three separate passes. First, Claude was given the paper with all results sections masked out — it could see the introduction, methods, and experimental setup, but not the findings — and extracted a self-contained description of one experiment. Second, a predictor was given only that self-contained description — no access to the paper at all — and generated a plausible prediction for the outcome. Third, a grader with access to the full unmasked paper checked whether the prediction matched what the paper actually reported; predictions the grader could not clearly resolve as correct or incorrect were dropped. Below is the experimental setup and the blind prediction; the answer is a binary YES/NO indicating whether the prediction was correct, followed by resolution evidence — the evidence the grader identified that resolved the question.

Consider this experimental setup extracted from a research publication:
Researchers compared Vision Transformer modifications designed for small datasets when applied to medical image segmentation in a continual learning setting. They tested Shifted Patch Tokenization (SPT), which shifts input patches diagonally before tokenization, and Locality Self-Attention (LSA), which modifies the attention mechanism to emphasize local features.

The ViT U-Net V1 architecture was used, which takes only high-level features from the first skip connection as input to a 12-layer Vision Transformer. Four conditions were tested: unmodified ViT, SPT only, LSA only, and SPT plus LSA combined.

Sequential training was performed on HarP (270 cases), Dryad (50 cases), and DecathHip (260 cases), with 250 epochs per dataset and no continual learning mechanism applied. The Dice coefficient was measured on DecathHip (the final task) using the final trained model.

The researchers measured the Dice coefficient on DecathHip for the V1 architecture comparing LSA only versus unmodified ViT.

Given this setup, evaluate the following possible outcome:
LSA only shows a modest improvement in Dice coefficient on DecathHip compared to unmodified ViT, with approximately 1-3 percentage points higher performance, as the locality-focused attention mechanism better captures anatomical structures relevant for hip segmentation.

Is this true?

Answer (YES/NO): NO